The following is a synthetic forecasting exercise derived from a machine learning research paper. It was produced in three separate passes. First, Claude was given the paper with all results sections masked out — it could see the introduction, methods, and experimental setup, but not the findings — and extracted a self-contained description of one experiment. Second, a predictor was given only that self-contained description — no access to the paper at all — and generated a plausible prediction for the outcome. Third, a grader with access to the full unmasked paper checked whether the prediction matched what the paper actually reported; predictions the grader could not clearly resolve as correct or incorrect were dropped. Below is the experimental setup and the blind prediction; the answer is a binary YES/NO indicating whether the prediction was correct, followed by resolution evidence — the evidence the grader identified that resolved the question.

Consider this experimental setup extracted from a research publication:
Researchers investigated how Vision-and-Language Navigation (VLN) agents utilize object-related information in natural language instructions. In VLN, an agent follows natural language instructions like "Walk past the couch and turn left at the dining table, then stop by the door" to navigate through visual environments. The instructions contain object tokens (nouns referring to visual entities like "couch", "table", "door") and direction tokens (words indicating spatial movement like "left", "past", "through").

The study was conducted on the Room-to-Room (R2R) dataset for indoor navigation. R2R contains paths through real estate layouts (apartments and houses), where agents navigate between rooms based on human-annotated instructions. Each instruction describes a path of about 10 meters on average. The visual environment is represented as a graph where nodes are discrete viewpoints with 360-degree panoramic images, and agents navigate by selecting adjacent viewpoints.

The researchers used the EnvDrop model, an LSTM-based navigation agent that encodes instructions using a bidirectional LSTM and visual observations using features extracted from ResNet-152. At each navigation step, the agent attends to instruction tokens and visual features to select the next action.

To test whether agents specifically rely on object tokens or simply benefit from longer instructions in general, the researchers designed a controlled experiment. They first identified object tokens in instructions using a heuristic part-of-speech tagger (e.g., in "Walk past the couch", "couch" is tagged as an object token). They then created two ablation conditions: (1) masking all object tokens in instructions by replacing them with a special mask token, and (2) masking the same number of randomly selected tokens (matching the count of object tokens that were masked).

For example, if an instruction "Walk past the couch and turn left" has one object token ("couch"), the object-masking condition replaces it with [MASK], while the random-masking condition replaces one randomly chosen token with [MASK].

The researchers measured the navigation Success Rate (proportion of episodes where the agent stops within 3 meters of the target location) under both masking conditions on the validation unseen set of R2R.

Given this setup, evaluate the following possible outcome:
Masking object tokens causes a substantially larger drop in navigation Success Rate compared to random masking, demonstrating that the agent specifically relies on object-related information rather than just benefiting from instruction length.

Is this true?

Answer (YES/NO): YES